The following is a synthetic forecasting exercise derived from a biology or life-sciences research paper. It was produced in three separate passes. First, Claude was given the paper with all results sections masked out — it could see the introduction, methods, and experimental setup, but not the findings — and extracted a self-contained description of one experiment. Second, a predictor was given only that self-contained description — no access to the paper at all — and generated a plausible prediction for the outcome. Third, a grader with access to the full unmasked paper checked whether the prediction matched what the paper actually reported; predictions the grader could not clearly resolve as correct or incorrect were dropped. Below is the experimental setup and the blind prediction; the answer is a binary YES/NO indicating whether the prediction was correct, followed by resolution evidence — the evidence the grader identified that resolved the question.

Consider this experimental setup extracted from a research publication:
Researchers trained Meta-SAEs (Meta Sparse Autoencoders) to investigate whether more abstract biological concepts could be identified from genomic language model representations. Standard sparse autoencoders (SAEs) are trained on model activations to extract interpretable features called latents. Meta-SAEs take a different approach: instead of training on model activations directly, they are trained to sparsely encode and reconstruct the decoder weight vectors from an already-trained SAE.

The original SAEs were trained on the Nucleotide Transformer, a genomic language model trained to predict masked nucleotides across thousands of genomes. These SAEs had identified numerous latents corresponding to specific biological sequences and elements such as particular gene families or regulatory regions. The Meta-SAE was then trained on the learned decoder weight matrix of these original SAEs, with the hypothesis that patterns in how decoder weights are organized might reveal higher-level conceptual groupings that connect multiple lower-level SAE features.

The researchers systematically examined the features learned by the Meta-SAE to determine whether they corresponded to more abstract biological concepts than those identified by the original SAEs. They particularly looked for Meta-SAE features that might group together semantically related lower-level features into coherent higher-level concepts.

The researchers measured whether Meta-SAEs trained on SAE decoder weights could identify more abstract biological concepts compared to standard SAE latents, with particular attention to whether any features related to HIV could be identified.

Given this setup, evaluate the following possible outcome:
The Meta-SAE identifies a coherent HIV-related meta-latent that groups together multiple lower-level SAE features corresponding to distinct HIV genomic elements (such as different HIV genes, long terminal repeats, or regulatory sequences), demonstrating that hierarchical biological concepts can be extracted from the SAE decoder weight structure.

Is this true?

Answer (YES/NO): YES